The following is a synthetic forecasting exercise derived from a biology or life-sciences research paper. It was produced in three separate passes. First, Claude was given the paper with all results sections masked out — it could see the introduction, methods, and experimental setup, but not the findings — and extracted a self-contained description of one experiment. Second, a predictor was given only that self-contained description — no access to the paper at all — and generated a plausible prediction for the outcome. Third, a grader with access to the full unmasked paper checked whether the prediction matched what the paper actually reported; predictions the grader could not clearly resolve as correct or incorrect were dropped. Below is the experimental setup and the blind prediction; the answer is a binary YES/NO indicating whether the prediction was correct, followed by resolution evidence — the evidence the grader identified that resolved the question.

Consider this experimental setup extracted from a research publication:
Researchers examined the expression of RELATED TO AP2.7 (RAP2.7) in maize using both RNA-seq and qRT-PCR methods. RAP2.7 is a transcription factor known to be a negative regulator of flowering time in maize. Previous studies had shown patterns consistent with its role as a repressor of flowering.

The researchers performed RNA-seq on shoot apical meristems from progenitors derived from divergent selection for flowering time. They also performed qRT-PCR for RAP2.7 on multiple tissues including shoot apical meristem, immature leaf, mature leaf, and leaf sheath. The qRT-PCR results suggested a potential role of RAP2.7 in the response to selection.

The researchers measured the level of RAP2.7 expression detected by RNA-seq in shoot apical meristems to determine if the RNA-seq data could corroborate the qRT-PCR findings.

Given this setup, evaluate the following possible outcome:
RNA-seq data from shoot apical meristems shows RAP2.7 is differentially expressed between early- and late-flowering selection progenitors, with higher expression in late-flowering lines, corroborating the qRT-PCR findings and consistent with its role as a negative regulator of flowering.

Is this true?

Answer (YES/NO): NO